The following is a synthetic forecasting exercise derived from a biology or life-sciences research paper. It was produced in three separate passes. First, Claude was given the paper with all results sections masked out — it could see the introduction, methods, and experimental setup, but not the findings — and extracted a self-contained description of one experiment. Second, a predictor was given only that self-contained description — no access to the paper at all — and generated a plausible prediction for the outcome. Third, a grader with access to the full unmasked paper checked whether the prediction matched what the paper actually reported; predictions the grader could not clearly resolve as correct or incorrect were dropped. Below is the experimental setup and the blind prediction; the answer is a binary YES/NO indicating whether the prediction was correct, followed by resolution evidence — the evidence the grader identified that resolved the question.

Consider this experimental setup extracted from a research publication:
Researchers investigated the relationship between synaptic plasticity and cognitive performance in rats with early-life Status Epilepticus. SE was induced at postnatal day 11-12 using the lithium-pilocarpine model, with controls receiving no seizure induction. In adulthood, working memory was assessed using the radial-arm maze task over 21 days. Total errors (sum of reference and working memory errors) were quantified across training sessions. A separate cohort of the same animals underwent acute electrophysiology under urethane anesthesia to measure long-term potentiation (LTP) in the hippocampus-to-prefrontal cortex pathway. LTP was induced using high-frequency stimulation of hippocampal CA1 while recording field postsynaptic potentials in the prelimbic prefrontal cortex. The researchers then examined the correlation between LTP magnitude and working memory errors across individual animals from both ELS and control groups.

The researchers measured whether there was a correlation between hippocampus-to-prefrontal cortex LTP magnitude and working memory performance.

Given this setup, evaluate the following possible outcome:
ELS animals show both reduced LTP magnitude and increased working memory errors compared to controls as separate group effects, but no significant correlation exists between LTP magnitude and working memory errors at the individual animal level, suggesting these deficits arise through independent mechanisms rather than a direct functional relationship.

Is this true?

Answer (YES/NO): NO